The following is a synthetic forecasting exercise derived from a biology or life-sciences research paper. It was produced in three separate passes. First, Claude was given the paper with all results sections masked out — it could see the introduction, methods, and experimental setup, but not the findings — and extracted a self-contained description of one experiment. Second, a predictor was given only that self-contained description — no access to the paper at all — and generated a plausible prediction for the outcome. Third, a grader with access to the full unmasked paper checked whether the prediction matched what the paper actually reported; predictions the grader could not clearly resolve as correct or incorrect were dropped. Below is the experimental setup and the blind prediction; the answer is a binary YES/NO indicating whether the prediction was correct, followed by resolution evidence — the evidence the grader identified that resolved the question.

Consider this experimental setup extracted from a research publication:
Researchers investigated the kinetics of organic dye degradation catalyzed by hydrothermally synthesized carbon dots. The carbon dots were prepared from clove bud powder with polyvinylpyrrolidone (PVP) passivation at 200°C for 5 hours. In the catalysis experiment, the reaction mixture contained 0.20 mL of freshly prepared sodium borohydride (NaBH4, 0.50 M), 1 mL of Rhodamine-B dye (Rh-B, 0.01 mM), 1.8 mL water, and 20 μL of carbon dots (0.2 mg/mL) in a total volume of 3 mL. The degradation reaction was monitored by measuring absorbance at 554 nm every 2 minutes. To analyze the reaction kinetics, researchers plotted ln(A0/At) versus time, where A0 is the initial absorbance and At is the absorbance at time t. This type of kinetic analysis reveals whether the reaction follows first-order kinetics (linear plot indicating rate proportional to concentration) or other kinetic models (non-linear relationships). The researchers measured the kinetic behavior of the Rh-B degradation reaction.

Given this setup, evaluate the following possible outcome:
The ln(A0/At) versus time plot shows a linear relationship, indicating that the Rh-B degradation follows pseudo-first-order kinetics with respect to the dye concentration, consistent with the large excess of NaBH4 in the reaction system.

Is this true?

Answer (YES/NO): YES